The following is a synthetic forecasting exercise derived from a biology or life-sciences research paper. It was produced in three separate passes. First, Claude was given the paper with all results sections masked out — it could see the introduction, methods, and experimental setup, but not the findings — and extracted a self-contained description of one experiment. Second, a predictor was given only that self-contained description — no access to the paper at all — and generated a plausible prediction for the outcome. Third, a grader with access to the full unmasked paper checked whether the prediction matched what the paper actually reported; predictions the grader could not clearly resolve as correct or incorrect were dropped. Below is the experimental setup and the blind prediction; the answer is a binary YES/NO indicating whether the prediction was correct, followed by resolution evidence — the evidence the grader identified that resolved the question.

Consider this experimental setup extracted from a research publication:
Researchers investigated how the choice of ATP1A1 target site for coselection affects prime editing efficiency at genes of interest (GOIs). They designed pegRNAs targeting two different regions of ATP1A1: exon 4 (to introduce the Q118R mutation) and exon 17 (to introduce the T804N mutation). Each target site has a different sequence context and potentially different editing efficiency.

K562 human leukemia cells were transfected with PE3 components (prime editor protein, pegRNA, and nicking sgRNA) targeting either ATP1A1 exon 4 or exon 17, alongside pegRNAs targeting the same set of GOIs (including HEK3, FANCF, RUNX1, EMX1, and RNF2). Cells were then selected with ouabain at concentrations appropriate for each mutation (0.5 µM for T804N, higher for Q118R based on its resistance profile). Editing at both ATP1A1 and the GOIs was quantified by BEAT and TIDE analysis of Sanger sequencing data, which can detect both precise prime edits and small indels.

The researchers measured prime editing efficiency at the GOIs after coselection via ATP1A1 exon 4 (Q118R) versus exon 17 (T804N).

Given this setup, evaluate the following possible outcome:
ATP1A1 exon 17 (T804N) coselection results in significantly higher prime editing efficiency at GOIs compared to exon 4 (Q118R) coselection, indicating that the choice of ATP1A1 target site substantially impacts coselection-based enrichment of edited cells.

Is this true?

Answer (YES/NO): NO